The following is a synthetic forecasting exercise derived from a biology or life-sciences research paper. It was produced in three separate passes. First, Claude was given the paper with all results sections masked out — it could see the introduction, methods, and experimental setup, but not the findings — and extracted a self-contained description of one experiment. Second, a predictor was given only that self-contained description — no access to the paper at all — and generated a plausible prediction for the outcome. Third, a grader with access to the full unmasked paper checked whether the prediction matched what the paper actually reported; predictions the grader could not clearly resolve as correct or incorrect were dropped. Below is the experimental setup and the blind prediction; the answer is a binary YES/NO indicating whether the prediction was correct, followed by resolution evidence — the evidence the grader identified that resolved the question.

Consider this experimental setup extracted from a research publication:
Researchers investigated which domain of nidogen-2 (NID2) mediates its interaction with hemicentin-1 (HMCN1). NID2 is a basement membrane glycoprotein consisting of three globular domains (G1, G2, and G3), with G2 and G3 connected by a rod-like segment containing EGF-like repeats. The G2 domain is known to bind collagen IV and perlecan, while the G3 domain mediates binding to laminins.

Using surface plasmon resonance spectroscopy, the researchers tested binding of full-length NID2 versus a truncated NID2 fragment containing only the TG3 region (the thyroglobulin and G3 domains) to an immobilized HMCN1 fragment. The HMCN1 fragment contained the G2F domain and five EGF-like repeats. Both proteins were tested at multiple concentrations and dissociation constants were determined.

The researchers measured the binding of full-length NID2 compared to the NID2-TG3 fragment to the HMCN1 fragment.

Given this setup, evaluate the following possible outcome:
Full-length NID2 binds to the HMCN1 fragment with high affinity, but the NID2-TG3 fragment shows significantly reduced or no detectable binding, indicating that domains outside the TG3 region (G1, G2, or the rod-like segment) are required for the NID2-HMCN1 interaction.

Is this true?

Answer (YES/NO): NO